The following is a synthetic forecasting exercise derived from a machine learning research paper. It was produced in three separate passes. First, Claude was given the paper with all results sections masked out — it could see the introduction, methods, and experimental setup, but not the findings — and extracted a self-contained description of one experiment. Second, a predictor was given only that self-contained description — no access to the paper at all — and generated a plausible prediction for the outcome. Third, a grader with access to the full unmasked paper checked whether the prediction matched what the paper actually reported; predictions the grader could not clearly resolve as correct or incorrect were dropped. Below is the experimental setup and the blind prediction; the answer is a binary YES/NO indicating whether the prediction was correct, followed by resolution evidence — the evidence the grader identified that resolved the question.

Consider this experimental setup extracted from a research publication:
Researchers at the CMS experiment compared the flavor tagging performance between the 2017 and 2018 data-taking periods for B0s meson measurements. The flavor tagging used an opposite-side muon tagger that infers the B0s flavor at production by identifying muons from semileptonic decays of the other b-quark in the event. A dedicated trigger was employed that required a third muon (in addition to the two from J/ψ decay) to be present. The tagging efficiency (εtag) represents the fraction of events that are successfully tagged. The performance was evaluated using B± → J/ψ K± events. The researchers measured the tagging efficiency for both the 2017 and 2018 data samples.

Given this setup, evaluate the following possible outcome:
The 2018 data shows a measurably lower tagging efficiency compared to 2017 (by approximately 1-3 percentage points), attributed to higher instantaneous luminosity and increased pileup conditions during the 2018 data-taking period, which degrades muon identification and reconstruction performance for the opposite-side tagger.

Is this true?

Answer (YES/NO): NO